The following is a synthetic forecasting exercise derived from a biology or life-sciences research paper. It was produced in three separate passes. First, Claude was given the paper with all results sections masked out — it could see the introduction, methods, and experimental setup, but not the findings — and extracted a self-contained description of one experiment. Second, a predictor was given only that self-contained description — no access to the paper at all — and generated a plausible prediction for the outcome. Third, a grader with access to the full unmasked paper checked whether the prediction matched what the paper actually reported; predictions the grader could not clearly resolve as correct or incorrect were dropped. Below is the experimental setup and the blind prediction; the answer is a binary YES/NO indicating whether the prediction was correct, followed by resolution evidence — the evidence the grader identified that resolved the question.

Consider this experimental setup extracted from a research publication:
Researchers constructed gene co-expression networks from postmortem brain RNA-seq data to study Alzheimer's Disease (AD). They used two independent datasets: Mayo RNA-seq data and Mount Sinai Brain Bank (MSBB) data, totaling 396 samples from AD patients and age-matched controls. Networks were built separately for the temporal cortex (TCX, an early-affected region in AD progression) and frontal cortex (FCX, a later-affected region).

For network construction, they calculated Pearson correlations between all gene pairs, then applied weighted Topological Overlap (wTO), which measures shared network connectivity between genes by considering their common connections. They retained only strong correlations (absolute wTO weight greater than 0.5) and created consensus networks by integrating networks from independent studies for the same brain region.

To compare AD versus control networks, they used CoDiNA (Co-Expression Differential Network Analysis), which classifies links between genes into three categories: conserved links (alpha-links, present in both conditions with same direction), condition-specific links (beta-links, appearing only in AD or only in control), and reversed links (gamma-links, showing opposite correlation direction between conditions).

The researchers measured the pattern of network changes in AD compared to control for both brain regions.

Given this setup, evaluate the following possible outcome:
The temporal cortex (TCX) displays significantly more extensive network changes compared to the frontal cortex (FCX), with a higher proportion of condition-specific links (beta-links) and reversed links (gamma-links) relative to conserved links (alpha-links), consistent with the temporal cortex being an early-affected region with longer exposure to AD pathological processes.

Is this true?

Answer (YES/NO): YES